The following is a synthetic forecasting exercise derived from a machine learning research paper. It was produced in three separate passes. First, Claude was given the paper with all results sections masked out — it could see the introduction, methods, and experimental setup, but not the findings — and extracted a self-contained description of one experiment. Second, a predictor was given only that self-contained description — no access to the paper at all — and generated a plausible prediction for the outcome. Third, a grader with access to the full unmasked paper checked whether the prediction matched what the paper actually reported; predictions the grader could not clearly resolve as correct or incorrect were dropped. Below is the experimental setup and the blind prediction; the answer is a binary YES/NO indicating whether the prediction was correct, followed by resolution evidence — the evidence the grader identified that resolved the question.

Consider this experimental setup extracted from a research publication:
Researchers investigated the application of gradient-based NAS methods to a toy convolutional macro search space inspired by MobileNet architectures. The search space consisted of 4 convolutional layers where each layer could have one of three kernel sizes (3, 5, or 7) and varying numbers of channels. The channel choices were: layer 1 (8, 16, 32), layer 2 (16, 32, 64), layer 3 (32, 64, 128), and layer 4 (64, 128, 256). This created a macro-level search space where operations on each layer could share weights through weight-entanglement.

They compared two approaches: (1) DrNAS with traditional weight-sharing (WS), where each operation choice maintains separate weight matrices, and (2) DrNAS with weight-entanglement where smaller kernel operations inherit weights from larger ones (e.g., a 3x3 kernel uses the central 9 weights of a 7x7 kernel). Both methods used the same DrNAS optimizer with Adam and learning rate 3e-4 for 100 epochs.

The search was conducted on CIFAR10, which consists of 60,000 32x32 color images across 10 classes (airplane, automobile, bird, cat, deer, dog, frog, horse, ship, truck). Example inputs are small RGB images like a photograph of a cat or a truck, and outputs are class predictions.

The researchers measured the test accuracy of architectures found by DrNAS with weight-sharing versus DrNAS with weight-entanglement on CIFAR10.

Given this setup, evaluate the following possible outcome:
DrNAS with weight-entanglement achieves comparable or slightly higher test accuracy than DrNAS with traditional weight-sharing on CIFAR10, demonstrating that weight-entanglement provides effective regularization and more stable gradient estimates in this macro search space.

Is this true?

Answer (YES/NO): NO